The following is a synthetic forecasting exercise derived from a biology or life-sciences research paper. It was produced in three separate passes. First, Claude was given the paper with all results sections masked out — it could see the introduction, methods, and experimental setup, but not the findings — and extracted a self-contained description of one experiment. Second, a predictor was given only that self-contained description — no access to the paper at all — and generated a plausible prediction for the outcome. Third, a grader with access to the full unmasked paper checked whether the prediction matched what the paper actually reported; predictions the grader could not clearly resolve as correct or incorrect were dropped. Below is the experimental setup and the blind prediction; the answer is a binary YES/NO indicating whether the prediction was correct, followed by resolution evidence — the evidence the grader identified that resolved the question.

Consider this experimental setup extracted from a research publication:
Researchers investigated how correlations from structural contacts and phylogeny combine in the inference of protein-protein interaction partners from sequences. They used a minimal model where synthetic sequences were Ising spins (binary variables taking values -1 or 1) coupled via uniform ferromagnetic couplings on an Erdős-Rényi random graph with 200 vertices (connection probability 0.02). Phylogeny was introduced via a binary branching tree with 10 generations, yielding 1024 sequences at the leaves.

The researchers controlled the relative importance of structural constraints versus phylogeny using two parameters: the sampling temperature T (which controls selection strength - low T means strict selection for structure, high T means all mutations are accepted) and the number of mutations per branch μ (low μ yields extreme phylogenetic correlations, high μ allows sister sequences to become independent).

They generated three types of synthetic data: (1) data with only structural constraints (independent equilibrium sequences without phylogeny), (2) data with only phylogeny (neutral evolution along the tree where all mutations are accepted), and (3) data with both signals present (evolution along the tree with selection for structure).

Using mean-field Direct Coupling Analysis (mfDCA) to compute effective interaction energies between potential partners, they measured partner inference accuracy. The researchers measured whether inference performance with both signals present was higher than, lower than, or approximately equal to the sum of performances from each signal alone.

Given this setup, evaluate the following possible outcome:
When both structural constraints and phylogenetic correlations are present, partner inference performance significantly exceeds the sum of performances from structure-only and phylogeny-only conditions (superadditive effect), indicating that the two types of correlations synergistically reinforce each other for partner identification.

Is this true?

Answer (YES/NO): NO